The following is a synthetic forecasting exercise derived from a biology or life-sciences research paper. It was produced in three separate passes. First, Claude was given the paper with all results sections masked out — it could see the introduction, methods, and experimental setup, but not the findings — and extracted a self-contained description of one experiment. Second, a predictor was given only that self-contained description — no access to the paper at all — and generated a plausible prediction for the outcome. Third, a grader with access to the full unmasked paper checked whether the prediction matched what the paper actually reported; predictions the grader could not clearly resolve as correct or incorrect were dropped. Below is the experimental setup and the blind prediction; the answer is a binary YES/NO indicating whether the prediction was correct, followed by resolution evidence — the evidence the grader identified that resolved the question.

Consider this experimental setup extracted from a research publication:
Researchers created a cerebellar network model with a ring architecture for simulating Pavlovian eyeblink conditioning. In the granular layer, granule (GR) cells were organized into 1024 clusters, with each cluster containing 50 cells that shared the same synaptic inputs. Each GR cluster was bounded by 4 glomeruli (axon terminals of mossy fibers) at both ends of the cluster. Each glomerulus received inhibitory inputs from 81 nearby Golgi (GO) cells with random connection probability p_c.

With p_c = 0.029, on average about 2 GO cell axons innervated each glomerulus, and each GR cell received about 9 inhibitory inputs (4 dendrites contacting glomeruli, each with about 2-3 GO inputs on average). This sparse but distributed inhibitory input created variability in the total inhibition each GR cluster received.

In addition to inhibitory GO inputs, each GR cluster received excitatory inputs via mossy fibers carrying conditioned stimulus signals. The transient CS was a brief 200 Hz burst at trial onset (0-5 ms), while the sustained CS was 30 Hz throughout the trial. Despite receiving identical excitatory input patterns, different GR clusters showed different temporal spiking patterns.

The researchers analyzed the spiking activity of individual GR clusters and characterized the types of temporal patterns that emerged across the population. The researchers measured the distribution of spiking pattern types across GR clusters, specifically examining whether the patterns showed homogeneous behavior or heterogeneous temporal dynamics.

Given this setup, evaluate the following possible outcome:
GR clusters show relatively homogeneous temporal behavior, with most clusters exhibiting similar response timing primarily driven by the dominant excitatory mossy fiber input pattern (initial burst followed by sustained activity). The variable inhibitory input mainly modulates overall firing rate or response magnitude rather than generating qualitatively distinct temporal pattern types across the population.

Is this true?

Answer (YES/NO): NO